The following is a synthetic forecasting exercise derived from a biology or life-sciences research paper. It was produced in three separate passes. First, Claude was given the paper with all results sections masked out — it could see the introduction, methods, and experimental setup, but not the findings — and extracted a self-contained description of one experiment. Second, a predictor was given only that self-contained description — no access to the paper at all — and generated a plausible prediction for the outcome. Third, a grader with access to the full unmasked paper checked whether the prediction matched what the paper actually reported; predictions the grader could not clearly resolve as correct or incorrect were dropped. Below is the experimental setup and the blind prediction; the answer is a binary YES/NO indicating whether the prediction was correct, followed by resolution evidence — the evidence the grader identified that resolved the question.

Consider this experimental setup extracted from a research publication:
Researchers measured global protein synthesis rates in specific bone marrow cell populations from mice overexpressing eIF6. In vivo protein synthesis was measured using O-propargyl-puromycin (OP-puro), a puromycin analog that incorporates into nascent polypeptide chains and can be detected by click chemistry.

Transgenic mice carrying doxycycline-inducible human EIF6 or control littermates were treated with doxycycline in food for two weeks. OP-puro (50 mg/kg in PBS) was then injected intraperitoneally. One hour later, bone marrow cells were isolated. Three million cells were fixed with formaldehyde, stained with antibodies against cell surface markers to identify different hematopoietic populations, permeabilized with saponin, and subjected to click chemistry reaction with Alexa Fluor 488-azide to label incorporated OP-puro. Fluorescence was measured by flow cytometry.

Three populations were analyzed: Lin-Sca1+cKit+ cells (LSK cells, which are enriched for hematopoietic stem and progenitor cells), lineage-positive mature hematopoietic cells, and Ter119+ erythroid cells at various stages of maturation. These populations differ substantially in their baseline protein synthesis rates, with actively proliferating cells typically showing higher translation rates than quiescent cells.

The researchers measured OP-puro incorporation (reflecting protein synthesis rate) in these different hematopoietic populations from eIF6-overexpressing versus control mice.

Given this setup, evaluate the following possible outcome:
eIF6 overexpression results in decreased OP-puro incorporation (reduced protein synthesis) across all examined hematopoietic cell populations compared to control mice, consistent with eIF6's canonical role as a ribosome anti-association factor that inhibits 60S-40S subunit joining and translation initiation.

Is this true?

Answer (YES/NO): NO